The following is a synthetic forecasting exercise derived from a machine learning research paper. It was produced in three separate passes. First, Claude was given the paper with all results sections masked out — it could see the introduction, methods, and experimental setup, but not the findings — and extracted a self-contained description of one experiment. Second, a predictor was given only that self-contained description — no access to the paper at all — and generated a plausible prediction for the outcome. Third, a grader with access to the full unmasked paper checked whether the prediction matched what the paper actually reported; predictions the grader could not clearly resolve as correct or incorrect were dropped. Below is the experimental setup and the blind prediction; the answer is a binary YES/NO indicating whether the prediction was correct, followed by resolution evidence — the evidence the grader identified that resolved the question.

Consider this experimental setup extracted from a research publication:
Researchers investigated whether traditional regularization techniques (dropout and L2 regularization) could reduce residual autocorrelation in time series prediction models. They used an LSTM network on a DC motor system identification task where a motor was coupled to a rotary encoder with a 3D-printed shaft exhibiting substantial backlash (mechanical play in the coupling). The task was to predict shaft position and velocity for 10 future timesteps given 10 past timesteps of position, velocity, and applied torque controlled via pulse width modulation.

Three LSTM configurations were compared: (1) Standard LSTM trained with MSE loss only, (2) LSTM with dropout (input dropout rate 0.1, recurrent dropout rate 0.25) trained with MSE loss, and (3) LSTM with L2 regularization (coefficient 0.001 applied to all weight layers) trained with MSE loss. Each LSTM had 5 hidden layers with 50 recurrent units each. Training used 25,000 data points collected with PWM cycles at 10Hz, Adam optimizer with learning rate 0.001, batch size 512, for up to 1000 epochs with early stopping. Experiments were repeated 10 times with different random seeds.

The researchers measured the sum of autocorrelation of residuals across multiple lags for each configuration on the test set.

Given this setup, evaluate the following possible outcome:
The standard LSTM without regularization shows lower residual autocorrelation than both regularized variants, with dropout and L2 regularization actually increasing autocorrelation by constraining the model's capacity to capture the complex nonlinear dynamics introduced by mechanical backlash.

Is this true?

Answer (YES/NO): NO